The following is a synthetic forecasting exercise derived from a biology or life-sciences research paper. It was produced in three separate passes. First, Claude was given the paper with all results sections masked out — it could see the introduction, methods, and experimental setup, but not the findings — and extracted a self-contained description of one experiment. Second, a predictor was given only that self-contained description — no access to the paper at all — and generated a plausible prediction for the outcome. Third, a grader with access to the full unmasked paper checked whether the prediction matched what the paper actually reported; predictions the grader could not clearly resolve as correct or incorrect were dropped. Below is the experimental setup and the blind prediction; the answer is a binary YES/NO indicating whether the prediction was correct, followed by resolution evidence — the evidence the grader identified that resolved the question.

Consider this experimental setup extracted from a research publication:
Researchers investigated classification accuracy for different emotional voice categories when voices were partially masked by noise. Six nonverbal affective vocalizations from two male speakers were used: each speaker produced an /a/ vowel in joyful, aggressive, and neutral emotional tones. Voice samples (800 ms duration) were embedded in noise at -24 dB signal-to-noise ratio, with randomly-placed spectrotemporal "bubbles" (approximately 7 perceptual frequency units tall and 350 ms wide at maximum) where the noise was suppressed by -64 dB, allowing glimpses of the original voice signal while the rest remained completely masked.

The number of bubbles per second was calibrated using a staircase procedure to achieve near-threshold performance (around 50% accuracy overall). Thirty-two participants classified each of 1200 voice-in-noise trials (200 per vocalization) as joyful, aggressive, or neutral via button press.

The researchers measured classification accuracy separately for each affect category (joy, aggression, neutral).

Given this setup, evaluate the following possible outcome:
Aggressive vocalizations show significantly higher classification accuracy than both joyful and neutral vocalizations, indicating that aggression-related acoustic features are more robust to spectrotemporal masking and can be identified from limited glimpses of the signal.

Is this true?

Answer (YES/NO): NO